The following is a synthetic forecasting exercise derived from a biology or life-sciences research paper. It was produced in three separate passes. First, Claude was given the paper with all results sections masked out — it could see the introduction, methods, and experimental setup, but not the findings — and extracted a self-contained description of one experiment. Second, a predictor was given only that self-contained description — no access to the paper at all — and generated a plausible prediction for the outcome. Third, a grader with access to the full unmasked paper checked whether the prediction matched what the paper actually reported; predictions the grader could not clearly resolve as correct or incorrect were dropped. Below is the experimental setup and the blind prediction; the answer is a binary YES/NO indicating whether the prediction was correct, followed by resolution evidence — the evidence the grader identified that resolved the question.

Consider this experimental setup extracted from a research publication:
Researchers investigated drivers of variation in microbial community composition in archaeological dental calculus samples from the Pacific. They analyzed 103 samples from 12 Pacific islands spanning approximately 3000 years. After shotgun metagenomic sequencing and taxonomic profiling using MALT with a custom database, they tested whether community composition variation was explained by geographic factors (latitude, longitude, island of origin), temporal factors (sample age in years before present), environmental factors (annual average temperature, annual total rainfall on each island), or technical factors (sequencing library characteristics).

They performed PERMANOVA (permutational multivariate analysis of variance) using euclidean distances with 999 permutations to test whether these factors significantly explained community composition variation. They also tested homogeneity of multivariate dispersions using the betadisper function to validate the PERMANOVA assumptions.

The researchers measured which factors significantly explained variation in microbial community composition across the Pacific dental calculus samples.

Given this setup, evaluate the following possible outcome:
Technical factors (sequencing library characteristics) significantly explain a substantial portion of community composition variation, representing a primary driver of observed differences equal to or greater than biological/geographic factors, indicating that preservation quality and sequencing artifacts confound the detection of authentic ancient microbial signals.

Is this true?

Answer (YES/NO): NO